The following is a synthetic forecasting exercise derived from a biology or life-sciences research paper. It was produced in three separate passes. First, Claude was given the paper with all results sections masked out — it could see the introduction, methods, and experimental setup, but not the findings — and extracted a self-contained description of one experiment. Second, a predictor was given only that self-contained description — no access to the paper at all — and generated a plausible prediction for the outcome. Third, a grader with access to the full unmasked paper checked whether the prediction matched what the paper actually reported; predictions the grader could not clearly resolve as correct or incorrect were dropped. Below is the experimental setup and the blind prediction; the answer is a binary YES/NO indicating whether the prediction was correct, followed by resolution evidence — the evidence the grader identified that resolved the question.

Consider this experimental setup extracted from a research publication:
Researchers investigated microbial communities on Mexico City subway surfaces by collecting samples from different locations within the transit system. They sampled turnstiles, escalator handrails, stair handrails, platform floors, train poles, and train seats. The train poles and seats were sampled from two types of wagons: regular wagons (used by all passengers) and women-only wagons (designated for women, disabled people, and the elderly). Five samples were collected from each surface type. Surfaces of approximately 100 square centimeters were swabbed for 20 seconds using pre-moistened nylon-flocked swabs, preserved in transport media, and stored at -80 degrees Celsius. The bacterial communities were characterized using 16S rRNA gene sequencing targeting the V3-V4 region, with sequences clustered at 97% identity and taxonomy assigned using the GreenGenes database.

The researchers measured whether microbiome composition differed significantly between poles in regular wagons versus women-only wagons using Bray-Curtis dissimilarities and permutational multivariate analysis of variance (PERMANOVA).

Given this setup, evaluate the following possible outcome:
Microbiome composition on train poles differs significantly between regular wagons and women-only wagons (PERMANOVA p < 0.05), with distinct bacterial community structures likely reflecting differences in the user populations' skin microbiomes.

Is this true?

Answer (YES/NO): NO